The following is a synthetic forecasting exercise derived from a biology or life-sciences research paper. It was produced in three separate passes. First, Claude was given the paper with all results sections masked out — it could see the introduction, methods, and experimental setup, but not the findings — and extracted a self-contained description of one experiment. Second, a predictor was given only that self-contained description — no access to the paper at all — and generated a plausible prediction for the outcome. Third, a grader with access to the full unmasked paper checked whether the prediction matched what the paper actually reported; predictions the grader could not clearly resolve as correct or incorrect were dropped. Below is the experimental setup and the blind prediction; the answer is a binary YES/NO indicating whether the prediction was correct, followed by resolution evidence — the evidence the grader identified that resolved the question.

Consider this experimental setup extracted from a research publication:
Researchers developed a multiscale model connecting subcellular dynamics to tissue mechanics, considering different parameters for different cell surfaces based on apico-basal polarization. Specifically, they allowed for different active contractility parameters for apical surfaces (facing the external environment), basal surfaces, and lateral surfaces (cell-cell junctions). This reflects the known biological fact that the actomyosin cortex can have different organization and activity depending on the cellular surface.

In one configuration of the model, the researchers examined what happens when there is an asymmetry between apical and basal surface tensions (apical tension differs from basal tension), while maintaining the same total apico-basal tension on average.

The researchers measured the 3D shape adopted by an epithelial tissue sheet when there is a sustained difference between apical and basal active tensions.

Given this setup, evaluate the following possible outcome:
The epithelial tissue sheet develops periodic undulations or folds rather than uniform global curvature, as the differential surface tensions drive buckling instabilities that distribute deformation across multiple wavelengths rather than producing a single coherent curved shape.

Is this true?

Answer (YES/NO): NO